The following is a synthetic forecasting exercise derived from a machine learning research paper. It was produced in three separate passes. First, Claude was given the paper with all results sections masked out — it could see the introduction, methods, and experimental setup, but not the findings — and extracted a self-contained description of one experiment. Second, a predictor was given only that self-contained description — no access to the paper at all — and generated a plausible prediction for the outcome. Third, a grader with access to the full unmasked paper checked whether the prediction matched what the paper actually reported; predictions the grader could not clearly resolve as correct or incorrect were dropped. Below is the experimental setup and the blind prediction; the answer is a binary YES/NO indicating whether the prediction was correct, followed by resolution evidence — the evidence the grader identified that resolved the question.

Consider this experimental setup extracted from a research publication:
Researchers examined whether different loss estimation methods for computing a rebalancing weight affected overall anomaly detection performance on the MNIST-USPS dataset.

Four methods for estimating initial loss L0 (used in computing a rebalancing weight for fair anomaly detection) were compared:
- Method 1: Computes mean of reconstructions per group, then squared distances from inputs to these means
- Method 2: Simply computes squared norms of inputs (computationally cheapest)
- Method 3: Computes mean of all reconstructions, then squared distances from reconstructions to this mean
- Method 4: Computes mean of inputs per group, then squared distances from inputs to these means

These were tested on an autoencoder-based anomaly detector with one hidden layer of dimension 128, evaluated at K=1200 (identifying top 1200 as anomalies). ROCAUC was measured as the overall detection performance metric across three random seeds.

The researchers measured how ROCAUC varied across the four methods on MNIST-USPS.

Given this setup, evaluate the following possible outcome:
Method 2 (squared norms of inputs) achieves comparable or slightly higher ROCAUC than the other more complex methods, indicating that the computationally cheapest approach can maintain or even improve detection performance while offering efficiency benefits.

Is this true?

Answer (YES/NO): NO